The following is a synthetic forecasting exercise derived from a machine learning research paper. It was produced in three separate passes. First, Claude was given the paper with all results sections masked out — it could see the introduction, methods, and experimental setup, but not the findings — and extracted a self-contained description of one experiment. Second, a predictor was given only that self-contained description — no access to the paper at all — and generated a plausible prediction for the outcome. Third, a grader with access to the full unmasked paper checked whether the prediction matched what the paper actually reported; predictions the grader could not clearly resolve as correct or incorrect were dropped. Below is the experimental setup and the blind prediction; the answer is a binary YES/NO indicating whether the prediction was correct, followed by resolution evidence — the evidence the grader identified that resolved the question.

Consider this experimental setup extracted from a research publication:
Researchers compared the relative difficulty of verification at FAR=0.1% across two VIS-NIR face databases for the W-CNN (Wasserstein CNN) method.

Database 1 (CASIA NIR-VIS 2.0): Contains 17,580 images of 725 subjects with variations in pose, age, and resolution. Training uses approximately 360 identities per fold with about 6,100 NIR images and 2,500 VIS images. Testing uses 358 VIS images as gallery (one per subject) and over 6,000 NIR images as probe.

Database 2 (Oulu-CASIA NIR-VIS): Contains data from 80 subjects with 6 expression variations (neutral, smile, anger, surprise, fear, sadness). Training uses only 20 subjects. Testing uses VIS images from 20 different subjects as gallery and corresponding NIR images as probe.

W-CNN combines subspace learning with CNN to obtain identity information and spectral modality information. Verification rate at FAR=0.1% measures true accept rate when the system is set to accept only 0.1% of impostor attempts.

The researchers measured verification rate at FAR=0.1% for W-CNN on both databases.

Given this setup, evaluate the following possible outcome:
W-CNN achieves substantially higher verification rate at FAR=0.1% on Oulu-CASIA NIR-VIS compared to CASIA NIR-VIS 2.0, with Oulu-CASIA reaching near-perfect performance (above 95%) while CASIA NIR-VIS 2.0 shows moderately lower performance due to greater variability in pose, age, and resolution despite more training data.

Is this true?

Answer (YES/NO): NO